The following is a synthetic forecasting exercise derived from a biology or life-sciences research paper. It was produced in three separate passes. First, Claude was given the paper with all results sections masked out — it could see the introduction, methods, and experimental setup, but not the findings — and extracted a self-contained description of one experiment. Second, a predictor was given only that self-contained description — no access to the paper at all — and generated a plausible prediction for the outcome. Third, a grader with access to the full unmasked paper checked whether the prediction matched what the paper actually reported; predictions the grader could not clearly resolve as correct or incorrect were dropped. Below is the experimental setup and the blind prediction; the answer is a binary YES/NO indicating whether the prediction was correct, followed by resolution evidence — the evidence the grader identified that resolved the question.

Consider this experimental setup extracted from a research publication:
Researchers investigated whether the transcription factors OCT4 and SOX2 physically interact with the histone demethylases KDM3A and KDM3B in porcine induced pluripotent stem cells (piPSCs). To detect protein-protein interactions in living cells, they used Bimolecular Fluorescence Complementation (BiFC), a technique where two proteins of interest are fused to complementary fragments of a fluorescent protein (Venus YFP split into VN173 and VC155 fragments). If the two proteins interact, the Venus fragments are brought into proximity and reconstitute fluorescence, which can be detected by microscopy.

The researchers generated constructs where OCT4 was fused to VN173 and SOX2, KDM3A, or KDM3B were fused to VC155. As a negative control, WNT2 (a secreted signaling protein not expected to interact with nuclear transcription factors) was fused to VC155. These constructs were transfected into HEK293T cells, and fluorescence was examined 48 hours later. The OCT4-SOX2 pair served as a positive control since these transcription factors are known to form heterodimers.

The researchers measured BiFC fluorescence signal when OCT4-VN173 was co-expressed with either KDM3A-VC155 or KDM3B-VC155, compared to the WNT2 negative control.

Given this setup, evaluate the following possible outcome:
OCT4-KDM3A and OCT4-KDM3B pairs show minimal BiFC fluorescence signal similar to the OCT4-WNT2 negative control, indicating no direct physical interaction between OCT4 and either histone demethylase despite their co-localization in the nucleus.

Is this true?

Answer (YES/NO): NO